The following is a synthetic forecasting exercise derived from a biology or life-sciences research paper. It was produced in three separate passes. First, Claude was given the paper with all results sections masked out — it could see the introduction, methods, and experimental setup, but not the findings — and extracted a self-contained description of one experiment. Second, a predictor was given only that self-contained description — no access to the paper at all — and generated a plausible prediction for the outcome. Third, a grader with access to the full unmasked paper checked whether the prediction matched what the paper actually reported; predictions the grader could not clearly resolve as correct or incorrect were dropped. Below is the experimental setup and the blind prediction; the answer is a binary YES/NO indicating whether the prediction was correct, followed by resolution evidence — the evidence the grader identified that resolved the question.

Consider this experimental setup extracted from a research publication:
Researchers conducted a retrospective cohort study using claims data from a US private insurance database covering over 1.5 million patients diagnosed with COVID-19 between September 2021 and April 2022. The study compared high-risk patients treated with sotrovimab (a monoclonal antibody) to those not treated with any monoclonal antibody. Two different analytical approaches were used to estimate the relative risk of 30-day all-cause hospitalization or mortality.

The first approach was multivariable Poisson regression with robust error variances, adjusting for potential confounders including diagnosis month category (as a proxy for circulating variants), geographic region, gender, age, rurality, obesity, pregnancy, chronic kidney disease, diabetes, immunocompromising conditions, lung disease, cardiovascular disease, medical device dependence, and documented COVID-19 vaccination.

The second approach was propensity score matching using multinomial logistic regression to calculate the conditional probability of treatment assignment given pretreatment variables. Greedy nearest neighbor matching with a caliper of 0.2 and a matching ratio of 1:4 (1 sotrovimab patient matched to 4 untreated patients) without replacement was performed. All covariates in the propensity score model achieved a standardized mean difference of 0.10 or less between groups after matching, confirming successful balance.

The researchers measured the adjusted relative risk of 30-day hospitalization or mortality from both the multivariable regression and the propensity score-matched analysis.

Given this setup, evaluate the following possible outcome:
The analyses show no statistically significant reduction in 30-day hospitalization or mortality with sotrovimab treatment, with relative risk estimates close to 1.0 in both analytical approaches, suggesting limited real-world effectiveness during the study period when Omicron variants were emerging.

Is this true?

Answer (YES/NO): NO